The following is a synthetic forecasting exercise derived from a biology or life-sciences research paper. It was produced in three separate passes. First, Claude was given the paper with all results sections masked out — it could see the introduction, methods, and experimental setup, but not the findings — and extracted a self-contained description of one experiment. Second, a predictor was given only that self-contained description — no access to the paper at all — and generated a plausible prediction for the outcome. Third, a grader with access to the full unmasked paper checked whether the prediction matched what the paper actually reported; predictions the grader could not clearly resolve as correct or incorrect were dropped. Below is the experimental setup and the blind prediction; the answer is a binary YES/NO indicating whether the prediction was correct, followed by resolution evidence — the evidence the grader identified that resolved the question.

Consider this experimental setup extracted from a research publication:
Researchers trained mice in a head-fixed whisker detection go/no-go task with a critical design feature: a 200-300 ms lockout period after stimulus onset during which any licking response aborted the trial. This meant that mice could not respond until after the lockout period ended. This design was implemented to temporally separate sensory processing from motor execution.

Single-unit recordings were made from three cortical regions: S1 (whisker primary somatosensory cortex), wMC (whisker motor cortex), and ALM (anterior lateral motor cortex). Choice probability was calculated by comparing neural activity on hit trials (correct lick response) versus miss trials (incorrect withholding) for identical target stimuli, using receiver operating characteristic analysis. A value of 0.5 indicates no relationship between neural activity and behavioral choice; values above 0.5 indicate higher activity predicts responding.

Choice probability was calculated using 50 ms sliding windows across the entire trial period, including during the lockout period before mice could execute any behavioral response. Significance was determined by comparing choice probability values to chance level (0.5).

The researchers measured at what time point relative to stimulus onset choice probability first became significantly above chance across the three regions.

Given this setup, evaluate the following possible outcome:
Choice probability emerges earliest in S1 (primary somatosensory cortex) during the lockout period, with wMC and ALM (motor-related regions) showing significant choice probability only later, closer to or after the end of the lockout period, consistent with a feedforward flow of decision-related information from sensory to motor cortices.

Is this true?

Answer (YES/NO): NO